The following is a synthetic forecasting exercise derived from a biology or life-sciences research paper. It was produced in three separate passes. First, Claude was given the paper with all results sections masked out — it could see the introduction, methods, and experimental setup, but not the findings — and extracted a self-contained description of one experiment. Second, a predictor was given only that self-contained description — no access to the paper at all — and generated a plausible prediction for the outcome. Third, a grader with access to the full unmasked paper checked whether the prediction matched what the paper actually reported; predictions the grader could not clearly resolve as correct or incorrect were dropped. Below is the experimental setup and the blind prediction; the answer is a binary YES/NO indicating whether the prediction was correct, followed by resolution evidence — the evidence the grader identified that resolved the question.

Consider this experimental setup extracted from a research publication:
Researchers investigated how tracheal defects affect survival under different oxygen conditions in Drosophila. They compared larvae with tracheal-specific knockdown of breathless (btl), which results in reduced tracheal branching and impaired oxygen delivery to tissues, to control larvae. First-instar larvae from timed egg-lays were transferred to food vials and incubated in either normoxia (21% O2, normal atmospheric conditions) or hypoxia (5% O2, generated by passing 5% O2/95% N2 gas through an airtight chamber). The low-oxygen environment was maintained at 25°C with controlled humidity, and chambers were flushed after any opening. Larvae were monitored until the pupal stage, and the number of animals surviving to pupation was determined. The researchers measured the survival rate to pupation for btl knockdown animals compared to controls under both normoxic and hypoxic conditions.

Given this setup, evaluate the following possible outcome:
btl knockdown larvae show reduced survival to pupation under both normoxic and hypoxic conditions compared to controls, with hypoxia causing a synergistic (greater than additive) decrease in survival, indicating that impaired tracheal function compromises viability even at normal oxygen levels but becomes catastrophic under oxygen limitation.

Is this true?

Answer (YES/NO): NO